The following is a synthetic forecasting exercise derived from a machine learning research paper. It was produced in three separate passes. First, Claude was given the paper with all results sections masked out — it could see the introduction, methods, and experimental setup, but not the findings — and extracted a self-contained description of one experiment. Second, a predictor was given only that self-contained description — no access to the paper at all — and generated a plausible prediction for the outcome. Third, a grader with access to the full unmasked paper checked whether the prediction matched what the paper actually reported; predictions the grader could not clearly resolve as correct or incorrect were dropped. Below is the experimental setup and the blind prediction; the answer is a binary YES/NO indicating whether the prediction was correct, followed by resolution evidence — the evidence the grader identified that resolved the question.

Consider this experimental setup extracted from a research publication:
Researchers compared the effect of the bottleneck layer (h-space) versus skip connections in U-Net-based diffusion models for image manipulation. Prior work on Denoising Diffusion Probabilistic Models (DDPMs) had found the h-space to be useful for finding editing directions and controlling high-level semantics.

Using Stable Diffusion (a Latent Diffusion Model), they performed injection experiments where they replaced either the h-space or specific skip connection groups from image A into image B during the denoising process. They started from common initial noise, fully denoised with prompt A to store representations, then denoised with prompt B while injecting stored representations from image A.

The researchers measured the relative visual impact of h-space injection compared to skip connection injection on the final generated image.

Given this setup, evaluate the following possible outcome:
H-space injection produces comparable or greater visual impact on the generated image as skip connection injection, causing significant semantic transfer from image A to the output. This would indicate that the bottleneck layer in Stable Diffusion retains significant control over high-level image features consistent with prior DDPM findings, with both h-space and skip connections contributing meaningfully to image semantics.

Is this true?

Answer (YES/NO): NO